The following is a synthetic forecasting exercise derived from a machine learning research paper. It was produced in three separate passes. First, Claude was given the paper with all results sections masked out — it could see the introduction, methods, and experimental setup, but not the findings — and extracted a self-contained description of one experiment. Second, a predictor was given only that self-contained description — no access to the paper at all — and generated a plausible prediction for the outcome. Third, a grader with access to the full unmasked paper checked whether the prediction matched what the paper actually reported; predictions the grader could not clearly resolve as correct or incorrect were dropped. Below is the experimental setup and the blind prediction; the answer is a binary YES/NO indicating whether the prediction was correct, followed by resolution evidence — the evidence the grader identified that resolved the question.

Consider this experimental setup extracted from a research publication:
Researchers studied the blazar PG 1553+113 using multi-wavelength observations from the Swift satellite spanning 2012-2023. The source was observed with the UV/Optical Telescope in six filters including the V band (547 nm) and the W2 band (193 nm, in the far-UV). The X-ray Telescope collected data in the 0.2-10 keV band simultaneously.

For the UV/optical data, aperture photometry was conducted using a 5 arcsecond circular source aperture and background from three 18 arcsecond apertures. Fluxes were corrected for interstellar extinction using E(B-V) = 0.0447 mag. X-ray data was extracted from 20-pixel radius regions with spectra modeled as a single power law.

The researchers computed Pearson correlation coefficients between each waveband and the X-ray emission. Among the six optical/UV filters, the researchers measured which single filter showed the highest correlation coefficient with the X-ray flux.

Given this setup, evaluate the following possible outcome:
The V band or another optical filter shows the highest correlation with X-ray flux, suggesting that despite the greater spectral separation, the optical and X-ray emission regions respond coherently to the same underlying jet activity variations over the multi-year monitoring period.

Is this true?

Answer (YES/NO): NO